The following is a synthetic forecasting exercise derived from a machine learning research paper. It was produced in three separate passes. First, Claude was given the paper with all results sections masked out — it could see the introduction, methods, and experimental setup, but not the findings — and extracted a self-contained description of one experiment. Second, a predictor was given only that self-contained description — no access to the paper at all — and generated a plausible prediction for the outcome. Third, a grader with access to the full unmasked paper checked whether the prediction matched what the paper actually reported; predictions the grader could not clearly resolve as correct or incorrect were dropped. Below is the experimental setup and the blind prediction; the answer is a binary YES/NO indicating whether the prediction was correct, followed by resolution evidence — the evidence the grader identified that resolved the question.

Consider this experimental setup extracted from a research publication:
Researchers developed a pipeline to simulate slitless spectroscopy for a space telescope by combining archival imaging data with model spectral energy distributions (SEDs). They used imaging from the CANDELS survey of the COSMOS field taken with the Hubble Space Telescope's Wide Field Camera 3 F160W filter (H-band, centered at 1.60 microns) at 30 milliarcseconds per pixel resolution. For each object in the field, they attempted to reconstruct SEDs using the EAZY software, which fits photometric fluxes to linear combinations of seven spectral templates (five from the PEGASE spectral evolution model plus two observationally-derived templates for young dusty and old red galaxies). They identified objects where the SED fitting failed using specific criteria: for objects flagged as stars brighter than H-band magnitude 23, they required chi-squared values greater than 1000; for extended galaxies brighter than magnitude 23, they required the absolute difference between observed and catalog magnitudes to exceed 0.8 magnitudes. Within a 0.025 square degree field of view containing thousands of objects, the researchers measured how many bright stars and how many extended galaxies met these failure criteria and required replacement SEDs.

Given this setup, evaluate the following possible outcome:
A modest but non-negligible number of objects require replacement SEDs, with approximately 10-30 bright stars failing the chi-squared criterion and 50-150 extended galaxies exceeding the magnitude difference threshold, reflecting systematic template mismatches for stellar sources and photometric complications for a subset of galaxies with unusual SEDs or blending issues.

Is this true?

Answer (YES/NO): NO